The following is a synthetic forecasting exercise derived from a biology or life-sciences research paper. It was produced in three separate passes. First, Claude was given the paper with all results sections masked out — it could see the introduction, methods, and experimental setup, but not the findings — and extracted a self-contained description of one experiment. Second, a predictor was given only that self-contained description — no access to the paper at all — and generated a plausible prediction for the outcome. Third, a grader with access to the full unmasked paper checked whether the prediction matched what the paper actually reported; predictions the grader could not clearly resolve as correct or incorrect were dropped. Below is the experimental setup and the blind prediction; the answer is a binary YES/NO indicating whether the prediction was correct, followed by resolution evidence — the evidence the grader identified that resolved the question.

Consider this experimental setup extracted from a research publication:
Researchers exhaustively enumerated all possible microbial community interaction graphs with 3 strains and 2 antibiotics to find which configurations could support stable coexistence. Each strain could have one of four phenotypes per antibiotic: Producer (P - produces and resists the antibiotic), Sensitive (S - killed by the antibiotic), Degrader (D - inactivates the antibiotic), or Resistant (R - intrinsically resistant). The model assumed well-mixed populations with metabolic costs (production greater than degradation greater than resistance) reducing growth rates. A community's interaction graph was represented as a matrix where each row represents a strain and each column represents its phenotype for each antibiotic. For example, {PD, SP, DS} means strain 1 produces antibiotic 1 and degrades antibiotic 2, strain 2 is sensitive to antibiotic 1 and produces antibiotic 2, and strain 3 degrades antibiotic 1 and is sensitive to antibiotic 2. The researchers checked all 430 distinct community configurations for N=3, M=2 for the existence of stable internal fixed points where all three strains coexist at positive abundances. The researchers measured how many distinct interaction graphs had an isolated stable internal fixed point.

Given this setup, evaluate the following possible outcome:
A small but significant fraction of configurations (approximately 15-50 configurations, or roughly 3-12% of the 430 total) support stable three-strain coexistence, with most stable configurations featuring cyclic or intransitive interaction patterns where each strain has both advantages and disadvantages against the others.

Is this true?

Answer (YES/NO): NO